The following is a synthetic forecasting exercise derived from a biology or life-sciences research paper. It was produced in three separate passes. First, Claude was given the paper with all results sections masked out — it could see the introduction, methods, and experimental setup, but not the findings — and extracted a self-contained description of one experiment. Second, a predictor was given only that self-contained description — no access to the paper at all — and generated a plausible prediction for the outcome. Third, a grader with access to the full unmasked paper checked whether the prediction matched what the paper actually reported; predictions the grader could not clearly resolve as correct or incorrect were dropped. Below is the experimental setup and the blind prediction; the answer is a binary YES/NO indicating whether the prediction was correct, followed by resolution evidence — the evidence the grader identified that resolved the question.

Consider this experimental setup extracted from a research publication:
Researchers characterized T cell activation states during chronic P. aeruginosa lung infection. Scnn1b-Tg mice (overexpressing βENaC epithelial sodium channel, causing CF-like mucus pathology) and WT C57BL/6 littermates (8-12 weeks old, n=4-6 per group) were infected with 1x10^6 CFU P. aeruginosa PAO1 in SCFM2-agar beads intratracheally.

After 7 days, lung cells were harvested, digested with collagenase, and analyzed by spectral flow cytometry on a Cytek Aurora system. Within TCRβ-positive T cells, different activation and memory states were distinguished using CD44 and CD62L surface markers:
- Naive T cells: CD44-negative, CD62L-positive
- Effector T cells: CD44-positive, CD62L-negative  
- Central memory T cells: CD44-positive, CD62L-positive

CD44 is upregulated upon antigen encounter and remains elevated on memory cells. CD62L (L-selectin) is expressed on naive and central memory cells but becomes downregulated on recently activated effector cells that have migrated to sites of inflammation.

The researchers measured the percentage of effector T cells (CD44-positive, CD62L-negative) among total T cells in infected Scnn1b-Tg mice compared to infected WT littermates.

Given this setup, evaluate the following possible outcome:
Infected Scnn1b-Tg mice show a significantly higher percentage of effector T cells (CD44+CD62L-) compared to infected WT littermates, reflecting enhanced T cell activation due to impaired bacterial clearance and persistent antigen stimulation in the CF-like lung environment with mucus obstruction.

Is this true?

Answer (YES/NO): YES